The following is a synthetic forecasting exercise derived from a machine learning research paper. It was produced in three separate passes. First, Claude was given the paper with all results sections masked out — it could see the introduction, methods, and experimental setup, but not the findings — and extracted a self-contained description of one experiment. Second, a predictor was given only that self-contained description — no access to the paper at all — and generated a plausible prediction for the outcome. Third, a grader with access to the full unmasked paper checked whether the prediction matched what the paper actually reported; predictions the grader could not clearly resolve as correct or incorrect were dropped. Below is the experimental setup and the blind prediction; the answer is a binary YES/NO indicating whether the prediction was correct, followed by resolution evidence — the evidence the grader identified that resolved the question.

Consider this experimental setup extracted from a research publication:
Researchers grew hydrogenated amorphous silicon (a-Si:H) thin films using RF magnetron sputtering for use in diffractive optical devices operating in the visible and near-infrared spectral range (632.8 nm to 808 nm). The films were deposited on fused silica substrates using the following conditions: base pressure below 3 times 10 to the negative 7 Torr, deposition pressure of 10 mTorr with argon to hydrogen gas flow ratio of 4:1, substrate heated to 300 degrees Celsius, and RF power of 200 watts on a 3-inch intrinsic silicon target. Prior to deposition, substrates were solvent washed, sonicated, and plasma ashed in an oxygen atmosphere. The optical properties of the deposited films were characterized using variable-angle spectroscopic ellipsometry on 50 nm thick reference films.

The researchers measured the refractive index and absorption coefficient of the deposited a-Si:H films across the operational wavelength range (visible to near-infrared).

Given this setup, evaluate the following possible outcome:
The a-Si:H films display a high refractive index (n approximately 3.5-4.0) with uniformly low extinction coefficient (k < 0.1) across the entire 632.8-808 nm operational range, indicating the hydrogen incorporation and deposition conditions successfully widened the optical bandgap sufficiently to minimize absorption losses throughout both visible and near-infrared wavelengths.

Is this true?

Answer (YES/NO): NO